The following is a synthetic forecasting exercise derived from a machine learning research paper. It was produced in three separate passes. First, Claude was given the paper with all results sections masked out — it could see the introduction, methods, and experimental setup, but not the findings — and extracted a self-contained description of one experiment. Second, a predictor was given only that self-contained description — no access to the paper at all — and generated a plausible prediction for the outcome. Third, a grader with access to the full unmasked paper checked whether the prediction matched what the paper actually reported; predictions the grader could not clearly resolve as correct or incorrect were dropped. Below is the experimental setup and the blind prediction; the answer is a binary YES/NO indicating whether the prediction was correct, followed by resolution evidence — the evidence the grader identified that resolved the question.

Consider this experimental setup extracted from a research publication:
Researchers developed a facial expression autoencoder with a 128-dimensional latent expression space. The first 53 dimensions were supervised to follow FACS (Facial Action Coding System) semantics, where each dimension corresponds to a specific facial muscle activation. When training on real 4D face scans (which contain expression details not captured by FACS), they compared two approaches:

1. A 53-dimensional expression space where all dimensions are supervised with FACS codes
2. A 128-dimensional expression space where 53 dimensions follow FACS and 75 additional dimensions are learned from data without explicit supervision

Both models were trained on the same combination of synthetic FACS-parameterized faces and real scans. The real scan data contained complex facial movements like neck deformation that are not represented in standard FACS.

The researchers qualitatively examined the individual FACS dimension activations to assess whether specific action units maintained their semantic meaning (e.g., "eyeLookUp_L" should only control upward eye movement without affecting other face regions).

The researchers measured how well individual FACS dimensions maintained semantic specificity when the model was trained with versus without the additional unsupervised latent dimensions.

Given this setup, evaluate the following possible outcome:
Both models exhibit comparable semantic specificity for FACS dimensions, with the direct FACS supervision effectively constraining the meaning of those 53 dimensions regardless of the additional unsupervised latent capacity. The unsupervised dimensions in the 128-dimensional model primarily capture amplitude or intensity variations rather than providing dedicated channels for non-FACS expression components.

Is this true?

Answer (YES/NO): NO